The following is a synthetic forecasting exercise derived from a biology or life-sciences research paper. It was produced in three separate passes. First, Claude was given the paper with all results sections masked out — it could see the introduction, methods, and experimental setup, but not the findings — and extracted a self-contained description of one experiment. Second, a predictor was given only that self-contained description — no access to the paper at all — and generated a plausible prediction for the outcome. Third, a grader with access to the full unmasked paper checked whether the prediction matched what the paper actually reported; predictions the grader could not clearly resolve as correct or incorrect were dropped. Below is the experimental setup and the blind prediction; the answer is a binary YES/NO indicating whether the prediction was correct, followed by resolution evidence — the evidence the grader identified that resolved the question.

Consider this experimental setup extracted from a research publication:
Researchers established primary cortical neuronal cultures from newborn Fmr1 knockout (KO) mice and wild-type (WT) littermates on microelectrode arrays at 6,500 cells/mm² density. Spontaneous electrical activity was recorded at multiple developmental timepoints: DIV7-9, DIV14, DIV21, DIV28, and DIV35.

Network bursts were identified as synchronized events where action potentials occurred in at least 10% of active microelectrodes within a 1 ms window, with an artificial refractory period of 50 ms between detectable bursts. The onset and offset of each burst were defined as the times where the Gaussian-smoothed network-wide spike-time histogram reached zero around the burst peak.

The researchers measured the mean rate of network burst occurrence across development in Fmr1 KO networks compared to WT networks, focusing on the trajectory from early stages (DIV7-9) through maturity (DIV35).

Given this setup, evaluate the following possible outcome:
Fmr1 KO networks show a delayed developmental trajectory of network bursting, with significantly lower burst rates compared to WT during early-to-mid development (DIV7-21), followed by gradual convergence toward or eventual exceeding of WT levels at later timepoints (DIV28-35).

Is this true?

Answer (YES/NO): NO